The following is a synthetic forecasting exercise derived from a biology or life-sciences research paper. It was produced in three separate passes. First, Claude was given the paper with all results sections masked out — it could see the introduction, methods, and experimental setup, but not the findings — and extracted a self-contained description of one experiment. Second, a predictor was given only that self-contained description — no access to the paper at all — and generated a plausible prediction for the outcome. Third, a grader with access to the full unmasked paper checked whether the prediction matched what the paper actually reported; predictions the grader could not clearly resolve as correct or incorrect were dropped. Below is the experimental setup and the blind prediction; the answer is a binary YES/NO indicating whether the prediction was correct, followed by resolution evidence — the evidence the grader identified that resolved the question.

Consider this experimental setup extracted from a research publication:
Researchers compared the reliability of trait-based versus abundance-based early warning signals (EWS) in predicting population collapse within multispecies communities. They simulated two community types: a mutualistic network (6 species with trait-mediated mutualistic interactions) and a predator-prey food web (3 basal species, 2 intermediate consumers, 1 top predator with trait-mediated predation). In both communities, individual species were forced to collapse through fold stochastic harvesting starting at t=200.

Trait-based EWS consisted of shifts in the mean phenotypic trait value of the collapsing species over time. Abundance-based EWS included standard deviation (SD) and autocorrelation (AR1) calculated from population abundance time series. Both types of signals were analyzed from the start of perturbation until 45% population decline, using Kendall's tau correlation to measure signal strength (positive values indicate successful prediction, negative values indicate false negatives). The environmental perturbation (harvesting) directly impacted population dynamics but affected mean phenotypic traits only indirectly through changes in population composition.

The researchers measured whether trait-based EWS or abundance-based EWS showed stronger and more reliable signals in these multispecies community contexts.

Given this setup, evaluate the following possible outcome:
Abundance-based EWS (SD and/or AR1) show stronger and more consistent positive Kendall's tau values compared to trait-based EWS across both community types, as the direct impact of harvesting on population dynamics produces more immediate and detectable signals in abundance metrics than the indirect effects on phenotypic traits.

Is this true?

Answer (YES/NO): YES